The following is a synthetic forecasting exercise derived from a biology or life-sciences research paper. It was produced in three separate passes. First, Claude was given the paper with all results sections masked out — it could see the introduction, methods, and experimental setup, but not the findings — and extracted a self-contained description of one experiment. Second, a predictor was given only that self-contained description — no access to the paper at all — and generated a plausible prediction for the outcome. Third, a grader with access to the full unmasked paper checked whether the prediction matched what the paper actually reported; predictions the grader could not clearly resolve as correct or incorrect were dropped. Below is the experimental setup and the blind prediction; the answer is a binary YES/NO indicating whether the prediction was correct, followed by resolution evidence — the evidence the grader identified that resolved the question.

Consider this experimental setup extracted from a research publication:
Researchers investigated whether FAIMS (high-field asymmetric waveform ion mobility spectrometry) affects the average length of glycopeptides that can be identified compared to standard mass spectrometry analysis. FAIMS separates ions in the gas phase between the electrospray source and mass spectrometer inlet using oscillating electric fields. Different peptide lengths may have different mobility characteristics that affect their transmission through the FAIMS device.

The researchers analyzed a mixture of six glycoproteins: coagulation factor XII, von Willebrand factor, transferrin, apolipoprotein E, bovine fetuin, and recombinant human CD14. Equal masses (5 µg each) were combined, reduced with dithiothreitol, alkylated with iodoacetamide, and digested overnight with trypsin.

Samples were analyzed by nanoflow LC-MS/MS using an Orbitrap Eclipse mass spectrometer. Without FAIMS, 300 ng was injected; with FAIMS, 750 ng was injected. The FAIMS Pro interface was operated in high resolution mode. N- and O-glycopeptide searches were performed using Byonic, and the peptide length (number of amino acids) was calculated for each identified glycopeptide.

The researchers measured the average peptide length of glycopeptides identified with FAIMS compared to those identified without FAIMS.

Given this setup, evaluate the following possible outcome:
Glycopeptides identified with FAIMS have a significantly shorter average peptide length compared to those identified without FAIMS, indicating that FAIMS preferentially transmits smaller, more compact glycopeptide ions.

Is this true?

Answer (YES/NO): NO